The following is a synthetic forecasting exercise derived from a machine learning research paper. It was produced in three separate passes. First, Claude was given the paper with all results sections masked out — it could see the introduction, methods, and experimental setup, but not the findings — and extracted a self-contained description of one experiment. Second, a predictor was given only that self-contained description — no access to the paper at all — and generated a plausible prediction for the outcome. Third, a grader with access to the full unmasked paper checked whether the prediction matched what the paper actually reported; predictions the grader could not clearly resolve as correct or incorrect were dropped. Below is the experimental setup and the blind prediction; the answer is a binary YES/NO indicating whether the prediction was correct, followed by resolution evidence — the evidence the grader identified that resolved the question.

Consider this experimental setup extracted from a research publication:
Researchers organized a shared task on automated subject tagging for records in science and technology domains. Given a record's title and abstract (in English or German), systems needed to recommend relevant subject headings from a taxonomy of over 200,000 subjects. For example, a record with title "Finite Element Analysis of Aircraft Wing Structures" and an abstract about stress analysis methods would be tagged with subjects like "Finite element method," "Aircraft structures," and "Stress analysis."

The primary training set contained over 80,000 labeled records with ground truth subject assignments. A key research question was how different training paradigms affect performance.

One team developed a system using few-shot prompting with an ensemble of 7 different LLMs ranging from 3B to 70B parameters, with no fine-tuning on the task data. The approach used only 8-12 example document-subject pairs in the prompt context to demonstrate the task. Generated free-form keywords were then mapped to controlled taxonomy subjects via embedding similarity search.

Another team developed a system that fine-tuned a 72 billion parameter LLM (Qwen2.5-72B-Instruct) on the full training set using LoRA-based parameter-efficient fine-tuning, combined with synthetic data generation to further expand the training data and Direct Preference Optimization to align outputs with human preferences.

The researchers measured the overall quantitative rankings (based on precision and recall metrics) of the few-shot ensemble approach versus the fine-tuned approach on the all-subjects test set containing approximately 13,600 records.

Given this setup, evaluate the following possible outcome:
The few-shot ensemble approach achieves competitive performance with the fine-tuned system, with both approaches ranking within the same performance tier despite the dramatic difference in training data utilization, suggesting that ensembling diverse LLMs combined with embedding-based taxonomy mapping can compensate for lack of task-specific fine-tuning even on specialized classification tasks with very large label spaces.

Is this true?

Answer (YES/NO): YES